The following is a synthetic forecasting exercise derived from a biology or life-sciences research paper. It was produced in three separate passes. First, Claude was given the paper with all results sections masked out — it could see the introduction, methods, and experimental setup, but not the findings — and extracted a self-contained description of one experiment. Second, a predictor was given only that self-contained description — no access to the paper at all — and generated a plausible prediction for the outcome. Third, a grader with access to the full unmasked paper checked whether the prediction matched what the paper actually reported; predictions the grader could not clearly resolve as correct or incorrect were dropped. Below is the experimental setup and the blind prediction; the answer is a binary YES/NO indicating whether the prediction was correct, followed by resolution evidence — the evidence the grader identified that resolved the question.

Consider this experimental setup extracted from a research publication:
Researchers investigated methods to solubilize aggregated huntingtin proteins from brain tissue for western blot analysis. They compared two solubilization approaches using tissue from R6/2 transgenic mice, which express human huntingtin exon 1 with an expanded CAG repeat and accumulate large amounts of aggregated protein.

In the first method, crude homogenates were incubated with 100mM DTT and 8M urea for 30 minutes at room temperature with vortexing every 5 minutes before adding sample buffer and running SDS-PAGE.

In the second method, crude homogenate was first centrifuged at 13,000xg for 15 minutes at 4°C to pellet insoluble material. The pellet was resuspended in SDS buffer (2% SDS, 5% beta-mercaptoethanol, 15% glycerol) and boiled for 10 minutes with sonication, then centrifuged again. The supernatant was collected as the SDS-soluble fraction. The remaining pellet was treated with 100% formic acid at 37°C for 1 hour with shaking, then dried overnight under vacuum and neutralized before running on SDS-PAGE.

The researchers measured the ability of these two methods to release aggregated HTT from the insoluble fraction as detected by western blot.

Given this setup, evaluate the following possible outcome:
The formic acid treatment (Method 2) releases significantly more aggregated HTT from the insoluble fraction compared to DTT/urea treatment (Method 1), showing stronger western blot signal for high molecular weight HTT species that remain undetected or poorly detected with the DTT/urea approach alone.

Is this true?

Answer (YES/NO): NO